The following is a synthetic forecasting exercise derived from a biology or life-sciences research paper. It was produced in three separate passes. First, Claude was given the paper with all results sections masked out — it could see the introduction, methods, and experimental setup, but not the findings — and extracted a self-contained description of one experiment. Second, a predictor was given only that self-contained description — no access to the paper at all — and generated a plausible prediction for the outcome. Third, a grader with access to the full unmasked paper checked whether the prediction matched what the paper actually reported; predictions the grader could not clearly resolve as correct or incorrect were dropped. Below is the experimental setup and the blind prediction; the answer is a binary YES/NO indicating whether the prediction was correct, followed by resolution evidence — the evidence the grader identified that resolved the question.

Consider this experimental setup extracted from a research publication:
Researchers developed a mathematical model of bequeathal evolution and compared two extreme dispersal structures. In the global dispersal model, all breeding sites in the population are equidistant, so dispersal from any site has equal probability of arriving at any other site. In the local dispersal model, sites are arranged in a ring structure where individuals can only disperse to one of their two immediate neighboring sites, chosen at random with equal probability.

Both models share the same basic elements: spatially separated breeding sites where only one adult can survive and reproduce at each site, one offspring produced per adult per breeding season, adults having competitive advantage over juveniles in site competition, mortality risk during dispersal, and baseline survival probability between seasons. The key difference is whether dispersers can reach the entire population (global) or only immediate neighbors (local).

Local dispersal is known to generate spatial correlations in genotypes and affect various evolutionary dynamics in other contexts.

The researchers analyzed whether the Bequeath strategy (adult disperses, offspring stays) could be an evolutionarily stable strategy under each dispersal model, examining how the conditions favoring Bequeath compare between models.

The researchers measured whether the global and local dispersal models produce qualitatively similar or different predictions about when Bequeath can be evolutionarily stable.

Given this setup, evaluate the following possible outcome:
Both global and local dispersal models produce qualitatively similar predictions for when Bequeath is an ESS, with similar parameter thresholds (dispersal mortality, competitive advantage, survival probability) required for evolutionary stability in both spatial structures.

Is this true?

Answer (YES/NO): NO